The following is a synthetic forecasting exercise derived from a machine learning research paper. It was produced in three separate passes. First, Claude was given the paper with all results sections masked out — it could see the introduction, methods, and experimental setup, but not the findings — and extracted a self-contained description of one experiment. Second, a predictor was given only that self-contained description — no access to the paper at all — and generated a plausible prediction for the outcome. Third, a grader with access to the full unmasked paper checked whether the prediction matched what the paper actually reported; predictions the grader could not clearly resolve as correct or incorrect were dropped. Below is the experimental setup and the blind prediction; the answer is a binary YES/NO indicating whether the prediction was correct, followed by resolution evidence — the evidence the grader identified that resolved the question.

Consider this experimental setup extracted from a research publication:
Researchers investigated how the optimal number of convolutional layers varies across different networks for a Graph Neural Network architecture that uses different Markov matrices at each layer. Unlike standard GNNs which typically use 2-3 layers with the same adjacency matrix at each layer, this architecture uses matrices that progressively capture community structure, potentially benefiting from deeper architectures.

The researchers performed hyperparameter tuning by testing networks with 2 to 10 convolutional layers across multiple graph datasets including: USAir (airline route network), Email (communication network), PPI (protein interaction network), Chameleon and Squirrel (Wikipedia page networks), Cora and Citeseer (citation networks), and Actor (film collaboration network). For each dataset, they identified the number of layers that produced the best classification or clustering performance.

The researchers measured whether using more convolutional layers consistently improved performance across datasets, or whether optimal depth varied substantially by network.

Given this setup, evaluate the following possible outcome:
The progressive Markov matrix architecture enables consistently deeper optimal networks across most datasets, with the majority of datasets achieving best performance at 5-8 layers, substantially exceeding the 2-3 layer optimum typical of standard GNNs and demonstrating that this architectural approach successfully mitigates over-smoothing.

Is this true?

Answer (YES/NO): NO